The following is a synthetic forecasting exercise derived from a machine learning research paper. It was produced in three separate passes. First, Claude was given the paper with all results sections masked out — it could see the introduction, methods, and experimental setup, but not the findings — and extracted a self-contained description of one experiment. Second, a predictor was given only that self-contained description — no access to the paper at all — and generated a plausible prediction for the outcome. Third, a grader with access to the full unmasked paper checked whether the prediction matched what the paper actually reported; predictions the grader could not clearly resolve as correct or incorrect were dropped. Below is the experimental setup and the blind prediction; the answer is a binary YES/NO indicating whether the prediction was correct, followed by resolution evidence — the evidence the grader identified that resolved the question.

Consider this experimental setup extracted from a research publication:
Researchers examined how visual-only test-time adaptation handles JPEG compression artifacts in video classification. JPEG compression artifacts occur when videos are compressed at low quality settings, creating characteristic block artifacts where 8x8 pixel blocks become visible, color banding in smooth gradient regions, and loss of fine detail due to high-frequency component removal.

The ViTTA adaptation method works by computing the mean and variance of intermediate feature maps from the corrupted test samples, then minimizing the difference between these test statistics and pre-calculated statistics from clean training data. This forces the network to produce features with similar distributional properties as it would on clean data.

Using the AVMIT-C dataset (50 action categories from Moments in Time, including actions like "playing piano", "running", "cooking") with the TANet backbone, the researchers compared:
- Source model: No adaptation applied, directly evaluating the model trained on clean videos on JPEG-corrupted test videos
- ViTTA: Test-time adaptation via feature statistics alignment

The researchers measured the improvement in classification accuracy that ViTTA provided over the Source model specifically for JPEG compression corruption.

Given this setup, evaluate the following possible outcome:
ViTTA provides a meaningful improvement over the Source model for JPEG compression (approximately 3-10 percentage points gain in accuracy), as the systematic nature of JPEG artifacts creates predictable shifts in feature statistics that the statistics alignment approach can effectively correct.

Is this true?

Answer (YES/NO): NO